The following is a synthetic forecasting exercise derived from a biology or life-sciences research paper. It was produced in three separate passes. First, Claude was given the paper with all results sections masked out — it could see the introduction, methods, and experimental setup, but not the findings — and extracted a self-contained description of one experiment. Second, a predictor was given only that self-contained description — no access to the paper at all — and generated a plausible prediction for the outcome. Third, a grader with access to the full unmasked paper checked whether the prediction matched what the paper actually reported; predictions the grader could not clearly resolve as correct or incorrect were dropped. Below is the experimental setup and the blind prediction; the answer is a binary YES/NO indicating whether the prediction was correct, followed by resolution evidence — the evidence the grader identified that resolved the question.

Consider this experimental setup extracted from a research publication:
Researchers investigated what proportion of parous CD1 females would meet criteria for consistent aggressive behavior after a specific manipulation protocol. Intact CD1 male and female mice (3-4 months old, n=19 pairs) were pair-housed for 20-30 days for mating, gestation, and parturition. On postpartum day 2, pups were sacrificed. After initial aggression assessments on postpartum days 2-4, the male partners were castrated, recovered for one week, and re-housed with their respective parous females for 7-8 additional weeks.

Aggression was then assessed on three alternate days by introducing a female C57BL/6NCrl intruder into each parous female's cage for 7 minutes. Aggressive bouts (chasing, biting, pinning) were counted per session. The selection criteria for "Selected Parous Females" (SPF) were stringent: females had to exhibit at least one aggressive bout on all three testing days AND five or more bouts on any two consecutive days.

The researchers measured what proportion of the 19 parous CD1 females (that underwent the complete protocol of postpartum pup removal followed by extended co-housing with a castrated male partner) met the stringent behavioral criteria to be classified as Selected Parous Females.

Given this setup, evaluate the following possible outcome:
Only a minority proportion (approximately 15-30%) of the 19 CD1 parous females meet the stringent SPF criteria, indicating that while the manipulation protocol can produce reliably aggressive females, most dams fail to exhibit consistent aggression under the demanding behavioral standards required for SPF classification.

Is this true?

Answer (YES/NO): NO